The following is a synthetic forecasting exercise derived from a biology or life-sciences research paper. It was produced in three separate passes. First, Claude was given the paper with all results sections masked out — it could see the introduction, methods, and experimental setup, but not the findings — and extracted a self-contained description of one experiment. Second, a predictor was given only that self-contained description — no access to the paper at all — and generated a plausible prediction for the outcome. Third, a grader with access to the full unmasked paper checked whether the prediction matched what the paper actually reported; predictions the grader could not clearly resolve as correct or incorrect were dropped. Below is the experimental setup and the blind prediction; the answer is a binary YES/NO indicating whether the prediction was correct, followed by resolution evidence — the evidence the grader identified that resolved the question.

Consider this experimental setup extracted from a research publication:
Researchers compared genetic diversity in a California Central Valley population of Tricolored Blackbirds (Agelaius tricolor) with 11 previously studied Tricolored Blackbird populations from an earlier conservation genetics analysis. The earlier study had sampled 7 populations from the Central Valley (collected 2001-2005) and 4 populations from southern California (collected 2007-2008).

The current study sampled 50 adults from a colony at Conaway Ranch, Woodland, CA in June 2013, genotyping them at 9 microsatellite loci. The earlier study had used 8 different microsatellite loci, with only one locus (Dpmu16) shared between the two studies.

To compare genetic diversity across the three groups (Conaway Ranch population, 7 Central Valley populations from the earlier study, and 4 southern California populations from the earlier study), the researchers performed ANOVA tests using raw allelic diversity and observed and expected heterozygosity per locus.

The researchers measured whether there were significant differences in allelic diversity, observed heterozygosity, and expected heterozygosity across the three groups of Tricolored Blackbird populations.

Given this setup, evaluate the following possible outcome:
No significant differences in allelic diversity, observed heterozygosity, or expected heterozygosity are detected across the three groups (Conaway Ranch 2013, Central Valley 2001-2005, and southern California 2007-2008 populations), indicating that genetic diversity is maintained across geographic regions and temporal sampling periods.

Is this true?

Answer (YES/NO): YES